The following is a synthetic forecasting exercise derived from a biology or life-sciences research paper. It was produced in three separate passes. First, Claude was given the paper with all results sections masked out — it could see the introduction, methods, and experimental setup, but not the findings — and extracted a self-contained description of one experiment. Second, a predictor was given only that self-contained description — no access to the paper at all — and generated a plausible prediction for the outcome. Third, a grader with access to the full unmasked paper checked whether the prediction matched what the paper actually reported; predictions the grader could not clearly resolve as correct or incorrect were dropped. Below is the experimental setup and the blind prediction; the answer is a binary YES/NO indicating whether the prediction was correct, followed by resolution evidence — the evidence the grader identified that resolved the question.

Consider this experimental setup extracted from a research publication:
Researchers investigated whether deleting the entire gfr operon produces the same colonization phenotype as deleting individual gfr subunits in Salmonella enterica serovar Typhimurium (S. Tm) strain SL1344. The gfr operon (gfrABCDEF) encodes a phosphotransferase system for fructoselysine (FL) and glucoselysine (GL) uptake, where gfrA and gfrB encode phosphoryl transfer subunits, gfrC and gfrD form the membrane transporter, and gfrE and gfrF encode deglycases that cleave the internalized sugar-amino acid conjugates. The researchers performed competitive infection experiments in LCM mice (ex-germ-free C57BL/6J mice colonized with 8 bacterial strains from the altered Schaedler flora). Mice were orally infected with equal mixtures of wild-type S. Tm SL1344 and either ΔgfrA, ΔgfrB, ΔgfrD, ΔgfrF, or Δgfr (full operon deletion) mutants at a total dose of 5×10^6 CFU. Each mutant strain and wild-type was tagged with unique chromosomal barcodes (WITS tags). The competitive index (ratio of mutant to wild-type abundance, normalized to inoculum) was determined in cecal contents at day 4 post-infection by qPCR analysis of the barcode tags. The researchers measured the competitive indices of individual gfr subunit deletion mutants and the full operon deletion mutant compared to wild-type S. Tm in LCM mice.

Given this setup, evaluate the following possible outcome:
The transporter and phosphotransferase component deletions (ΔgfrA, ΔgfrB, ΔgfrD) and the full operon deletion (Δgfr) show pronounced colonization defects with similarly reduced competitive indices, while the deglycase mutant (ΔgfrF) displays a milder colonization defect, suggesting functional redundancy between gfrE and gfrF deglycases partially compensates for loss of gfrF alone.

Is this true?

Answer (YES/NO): NO